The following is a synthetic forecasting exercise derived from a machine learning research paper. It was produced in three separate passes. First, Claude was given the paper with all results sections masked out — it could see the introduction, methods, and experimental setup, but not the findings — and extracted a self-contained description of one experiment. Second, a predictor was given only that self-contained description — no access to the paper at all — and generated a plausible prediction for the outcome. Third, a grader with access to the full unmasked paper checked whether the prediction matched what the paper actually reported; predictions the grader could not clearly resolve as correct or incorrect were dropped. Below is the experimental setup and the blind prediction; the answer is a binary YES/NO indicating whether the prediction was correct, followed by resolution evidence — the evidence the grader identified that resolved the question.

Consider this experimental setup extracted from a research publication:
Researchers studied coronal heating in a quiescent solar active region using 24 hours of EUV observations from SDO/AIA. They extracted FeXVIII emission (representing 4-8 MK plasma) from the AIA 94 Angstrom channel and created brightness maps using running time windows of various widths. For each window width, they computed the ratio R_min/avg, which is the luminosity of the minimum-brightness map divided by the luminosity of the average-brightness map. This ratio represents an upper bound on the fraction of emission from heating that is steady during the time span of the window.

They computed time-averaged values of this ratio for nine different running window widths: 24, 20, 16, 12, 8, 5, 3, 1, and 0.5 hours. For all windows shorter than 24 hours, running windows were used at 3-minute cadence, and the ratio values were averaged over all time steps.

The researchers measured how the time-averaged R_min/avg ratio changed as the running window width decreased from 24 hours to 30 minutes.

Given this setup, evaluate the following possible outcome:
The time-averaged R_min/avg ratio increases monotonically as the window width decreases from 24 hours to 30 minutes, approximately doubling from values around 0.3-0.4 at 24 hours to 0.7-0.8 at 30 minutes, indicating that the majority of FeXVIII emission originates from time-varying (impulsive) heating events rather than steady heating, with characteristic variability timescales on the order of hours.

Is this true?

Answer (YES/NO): NO